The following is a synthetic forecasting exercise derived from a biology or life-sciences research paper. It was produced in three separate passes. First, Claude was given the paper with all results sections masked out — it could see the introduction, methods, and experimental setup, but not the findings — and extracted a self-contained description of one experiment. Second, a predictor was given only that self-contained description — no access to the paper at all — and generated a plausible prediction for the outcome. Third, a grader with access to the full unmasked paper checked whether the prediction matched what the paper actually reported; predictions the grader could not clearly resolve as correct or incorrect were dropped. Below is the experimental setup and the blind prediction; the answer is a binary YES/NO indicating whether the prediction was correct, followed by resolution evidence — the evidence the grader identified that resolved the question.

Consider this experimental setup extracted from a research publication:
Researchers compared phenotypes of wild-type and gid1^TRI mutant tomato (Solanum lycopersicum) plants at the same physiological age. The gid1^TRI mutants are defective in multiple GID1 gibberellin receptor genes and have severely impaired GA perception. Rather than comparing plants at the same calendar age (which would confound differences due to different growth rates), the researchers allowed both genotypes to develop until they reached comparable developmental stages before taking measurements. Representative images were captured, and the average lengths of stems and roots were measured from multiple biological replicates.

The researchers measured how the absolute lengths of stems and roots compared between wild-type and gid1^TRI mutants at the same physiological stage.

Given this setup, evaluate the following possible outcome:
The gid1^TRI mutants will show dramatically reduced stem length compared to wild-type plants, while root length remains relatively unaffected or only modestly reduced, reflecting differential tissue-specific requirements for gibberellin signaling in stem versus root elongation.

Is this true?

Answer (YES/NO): YES